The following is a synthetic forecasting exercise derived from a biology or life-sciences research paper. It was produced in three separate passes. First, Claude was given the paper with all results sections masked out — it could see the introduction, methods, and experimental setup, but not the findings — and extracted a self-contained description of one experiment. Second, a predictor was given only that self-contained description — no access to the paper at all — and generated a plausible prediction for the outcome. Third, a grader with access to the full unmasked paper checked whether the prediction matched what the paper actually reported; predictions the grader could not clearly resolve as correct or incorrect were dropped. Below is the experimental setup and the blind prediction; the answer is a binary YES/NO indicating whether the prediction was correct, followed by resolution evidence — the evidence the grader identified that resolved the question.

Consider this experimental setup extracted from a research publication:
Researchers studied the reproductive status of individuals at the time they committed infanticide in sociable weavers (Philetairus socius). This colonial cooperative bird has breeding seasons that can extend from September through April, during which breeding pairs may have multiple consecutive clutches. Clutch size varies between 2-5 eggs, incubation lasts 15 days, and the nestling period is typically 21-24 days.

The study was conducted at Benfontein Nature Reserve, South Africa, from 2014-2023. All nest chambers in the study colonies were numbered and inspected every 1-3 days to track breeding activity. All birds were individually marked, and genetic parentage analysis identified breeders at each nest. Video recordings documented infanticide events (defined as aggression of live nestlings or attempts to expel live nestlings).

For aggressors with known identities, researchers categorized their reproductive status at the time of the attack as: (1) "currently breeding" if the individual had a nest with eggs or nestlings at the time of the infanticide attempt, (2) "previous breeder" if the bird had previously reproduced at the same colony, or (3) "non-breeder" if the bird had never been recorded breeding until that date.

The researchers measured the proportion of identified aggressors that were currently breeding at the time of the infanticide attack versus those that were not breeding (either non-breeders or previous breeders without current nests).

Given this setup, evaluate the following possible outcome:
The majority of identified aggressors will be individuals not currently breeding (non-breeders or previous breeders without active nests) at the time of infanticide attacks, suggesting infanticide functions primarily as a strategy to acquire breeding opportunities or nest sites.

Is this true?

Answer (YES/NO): NO